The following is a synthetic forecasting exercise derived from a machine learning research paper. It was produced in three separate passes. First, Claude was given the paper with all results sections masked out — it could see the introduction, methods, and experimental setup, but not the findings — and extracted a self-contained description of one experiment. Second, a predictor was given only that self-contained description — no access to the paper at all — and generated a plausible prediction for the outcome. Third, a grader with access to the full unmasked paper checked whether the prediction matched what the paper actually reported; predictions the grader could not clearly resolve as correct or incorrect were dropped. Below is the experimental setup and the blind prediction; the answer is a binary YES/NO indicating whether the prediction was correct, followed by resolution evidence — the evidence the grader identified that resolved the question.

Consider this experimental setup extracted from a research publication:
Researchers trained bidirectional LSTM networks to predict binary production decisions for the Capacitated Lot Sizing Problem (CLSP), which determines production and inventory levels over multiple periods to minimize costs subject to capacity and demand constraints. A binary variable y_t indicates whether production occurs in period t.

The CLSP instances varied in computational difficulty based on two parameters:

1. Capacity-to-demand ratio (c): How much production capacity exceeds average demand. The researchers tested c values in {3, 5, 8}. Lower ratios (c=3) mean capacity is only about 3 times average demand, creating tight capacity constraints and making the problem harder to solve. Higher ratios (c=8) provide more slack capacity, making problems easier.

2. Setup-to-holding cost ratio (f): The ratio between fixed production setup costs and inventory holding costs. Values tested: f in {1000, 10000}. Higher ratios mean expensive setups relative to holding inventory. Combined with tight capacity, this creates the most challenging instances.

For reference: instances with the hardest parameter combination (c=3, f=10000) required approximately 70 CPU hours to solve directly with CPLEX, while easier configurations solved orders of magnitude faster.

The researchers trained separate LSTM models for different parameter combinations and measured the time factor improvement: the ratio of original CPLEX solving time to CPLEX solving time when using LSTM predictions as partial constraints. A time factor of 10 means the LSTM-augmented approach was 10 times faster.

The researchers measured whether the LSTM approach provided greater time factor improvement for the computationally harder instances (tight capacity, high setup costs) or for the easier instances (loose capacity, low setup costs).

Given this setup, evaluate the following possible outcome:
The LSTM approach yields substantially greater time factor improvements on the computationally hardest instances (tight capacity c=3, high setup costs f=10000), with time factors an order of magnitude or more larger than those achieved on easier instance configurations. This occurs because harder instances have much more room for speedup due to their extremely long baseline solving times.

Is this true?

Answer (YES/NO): YES